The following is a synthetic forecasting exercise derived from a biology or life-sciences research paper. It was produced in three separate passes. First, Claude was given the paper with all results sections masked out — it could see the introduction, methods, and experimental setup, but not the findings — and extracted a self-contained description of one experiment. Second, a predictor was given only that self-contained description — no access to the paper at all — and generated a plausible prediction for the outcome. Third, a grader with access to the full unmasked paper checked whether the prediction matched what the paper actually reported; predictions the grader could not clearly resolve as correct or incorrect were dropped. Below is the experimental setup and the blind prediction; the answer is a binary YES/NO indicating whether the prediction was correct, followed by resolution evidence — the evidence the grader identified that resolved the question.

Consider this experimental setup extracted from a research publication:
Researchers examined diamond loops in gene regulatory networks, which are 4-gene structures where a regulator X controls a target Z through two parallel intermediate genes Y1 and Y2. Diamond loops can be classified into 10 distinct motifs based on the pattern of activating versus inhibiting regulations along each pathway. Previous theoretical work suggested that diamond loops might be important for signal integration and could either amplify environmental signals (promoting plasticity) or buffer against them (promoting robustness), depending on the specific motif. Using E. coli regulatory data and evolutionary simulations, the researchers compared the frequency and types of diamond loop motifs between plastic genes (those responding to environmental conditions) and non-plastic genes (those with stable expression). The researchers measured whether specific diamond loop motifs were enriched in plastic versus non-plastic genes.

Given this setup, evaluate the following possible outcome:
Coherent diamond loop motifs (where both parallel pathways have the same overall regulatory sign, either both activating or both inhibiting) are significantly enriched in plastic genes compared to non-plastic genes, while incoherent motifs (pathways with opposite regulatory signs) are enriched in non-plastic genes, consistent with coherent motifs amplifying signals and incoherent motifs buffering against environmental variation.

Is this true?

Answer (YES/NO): NO